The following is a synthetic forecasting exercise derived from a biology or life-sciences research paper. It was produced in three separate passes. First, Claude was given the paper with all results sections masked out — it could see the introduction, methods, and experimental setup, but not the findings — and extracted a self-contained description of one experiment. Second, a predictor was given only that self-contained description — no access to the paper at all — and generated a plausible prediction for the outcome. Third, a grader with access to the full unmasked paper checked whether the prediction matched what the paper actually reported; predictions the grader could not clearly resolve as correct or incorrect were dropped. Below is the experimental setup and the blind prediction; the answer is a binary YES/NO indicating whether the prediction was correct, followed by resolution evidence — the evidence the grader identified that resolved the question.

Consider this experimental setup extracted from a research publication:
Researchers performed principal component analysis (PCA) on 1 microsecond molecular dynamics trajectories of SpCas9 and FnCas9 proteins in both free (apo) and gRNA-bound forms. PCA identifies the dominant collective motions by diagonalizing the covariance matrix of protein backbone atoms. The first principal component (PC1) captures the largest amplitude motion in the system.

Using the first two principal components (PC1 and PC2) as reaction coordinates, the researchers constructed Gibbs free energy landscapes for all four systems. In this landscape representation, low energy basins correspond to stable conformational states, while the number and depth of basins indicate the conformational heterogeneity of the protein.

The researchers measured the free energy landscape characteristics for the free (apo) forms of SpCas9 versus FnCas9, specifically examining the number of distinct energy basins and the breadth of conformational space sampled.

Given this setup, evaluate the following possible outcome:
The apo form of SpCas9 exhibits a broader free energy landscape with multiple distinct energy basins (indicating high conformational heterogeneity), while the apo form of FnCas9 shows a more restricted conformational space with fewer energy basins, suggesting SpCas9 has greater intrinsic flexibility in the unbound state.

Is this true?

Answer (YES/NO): NO